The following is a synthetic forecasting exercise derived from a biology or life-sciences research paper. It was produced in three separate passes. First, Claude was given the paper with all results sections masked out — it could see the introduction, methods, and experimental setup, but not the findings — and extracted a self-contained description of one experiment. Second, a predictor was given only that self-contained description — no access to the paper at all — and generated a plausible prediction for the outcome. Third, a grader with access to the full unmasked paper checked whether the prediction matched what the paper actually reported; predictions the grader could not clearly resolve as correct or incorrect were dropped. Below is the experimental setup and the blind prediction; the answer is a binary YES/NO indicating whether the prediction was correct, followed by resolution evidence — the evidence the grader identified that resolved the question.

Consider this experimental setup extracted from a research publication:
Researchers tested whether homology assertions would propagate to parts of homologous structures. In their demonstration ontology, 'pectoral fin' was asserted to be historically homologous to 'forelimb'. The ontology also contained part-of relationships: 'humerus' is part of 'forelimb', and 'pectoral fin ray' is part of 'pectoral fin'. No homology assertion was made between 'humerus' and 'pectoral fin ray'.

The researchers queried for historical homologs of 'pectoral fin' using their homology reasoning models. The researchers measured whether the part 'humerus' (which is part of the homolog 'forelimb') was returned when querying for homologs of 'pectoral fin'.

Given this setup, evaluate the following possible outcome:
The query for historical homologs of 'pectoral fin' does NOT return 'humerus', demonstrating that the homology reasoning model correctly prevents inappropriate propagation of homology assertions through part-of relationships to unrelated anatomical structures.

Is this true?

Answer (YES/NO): YES